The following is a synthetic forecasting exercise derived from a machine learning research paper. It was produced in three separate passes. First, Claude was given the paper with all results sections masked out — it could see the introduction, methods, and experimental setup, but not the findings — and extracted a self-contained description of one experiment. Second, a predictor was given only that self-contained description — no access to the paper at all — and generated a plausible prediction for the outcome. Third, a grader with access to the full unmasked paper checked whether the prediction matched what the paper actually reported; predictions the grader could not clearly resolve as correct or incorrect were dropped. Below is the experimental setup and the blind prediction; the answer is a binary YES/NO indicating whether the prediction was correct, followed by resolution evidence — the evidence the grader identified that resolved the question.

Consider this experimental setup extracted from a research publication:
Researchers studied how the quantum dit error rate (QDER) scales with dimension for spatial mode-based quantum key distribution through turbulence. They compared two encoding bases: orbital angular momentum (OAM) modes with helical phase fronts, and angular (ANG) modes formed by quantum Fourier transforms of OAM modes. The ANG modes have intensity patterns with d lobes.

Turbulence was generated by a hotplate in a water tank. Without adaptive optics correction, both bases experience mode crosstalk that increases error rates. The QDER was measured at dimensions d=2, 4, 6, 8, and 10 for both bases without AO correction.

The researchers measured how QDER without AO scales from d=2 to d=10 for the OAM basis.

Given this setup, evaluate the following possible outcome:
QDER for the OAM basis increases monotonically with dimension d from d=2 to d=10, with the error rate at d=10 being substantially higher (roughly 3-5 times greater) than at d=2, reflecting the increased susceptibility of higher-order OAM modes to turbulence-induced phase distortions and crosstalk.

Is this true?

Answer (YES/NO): NO